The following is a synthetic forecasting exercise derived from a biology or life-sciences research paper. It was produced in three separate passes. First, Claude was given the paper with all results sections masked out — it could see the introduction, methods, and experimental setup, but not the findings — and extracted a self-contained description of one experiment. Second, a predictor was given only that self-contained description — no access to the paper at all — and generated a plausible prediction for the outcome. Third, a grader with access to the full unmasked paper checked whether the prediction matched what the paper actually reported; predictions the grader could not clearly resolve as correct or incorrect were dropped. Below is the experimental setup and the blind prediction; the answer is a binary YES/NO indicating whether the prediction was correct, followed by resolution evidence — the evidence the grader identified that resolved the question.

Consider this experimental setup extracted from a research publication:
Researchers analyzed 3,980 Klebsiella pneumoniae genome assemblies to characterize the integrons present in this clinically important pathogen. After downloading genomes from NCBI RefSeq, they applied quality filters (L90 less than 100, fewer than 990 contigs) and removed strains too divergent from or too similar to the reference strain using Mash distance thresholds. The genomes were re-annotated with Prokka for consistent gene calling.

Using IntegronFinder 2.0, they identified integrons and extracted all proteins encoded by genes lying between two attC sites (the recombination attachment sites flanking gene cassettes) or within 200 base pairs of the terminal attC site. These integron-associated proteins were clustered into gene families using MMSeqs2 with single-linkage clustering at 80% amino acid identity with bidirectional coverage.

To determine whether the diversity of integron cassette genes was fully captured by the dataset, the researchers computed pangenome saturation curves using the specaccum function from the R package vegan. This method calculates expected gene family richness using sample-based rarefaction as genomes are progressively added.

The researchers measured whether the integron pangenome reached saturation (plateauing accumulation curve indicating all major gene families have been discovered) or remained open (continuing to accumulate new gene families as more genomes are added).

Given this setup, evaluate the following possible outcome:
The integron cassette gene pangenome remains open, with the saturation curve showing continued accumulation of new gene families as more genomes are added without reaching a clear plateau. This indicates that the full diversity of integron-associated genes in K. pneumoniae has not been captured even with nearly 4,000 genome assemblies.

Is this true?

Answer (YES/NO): YES